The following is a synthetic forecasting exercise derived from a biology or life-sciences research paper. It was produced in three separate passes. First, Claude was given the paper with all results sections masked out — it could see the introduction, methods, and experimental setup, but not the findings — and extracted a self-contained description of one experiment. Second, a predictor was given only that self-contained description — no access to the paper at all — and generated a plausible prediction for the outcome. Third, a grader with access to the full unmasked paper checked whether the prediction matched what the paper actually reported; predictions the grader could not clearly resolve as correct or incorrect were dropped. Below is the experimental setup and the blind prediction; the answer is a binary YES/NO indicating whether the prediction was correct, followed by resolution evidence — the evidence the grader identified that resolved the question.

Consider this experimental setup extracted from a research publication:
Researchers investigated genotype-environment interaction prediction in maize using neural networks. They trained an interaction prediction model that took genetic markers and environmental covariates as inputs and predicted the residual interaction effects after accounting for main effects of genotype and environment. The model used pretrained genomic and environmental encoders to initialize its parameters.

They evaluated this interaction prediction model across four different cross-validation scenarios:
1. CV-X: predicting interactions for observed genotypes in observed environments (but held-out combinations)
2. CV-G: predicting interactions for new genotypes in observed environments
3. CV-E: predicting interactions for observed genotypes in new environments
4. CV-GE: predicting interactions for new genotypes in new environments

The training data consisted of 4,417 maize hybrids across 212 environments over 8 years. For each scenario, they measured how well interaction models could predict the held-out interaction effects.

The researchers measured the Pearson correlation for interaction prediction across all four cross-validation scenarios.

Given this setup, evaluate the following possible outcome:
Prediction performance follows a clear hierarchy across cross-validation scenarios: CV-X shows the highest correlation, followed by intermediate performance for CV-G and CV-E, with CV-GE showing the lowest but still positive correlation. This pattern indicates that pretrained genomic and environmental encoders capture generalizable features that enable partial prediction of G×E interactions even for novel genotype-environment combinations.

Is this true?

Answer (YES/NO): NO